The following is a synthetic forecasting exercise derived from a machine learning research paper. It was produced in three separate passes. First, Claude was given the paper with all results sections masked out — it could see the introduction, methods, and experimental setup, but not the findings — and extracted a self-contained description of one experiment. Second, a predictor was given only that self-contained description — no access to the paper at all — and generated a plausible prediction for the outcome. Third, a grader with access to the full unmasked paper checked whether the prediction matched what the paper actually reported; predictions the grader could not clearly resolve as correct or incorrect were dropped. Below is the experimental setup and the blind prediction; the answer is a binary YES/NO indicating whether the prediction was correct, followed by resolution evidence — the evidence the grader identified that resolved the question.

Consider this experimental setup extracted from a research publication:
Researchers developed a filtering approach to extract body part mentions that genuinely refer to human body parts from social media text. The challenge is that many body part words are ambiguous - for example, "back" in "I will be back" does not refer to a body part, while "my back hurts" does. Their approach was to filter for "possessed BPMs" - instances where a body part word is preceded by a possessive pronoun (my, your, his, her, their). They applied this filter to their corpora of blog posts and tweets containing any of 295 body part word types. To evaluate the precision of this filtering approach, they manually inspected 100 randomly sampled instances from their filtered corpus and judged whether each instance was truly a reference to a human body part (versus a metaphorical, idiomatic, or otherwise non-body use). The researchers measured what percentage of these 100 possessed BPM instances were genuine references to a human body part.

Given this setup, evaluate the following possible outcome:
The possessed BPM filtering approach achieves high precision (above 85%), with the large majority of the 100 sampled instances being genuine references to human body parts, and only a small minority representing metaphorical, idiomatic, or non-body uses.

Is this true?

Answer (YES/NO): YES